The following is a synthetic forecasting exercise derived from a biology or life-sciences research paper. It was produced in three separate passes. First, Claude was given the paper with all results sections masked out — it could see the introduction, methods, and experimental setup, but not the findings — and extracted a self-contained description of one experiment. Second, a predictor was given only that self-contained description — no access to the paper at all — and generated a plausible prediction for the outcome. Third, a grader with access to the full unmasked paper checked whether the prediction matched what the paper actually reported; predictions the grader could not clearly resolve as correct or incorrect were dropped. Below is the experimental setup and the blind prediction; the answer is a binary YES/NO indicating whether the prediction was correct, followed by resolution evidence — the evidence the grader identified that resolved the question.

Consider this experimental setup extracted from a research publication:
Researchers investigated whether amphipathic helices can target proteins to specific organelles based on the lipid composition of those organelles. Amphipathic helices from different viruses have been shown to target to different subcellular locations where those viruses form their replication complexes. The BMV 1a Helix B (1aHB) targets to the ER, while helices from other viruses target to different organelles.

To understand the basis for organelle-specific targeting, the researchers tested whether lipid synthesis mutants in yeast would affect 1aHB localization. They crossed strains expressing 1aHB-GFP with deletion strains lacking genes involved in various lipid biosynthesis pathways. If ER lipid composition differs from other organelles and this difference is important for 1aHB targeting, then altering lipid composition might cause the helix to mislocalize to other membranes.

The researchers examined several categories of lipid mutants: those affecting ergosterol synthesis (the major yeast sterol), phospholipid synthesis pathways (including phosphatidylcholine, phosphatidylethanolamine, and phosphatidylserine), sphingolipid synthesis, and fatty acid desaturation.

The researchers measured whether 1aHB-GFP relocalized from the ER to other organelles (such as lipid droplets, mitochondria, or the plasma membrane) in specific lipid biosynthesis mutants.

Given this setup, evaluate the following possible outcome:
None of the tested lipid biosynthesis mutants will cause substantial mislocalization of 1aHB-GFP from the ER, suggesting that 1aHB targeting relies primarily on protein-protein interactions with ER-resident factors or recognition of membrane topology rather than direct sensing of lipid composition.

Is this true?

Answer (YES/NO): NO